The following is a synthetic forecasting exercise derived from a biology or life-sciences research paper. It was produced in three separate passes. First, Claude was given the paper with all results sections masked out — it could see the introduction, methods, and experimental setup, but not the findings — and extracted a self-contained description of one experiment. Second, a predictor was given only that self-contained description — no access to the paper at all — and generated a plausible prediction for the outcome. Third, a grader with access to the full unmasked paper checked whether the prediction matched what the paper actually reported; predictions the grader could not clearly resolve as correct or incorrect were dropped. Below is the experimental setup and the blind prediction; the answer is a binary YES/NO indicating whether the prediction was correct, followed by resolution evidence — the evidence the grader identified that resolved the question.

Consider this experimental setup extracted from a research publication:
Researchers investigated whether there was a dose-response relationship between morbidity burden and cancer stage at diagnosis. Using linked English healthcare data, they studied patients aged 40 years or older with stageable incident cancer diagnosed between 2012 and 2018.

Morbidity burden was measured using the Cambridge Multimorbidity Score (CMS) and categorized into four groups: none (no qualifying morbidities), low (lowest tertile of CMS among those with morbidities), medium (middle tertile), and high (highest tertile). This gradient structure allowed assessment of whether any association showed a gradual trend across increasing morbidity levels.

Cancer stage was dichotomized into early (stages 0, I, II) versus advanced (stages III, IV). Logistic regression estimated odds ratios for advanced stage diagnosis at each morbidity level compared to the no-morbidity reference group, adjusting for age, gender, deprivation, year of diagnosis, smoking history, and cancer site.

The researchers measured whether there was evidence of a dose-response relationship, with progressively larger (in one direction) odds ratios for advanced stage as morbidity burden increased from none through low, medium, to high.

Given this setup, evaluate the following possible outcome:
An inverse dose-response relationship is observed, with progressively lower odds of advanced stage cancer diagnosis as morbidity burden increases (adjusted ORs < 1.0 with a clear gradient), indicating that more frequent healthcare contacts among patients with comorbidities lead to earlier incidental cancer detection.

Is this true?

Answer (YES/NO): YES